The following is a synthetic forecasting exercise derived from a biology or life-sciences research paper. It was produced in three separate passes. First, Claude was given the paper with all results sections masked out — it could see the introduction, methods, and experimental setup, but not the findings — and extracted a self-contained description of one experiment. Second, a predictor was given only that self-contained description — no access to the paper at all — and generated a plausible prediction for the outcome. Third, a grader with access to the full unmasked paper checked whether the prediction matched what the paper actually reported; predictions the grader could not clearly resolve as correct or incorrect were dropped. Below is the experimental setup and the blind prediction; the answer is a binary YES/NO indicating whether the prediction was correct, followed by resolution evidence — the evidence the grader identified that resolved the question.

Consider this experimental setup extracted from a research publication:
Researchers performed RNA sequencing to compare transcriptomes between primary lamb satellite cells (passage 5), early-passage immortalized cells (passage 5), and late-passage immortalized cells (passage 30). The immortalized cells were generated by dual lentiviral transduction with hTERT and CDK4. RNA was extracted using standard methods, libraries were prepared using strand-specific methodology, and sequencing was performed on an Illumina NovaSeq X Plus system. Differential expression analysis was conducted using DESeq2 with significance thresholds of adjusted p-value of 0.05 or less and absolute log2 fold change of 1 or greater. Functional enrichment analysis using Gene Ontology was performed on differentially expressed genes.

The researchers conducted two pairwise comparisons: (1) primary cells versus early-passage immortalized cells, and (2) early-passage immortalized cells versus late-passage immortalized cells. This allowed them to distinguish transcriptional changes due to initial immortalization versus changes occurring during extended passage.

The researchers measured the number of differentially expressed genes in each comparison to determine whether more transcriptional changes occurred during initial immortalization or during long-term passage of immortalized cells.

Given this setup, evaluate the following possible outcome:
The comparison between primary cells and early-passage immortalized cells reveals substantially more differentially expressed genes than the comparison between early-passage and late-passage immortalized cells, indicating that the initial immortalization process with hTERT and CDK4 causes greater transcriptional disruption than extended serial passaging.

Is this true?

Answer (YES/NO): NO